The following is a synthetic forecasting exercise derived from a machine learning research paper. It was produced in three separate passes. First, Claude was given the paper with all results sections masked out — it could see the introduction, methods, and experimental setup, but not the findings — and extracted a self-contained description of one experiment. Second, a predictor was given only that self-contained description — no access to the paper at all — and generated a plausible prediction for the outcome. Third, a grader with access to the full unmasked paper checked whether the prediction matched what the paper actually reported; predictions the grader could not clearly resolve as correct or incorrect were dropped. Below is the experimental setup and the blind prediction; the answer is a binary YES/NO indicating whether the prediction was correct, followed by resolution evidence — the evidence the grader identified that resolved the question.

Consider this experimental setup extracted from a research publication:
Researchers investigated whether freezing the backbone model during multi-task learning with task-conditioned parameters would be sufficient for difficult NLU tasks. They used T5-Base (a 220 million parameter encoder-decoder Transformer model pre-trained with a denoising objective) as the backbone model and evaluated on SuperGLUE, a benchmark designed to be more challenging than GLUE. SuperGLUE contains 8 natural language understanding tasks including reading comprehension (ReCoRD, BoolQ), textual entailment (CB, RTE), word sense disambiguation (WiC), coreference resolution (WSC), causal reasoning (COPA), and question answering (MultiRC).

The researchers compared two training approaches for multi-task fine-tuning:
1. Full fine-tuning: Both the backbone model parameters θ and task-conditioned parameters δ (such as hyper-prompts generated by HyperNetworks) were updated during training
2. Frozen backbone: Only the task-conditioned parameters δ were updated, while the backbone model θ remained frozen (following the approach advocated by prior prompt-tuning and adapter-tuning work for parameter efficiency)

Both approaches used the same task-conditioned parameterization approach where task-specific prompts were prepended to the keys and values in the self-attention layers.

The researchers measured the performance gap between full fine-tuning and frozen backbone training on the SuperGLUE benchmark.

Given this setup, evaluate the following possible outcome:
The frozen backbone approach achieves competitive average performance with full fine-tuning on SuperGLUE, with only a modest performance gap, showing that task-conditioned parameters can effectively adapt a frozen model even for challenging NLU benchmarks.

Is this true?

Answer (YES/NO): NO